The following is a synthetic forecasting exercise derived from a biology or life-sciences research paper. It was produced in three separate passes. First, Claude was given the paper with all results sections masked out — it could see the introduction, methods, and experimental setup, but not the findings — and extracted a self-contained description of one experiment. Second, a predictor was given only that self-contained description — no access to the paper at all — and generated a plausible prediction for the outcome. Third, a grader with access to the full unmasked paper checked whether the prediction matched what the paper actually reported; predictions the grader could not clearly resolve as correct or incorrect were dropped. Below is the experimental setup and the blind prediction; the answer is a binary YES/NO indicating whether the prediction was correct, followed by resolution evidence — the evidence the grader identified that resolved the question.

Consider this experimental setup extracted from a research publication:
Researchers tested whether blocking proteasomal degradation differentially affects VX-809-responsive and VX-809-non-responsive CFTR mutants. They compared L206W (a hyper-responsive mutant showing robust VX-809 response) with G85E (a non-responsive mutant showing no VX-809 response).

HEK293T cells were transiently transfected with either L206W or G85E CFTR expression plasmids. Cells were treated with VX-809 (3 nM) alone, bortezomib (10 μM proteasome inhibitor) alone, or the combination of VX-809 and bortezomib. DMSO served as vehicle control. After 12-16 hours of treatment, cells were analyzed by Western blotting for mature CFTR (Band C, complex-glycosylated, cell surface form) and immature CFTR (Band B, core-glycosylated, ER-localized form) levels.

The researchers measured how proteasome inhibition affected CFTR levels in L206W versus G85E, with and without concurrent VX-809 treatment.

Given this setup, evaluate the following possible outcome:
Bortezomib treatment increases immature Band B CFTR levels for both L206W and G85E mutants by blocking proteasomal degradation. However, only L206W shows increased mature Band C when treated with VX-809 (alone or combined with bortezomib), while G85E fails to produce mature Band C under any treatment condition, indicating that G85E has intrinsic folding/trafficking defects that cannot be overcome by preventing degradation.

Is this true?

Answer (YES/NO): NO